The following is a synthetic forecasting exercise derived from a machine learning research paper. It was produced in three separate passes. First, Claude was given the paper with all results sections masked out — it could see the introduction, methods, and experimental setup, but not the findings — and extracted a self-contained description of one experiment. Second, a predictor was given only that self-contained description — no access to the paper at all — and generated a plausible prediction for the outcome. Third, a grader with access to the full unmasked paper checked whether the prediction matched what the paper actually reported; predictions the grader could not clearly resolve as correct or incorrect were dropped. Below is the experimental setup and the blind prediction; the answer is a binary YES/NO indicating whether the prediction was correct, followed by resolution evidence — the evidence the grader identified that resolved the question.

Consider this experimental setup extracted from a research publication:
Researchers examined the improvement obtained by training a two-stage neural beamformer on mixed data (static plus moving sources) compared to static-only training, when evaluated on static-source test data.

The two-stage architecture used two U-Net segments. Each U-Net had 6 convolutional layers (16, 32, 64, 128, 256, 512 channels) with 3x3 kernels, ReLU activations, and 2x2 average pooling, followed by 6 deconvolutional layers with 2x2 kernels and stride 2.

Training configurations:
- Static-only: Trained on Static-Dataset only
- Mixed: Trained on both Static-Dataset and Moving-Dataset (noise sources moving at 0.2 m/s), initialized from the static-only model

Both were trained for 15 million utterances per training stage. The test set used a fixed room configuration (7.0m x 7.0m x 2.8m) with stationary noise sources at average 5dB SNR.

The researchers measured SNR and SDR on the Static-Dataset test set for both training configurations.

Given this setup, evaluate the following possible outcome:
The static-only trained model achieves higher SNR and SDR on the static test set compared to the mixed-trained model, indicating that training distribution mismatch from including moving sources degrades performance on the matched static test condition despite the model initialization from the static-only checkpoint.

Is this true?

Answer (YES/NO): YES